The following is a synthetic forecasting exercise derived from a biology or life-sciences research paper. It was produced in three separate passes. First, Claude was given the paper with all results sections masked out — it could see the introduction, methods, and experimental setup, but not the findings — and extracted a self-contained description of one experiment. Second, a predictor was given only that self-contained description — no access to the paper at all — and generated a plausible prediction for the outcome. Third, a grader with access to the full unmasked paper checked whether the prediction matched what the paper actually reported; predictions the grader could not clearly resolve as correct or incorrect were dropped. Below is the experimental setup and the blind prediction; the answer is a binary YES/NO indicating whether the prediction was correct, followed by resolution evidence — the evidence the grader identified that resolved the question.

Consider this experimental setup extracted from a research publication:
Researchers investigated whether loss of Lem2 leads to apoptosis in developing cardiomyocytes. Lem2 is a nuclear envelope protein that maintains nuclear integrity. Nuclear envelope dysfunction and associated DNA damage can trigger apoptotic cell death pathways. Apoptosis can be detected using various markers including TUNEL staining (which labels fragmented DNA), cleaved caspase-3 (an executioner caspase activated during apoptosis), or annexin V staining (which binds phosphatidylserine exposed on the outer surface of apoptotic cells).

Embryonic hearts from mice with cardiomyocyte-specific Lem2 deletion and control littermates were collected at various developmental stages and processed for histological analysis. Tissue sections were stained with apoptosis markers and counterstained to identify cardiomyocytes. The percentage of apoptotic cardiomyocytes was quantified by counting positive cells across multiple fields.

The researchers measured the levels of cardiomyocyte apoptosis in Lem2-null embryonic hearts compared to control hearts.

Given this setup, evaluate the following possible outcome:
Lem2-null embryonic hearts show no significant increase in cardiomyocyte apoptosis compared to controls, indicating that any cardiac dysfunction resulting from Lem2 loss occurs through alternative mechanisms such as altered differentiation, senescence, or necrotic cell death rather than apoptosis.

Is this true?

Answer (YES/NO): NO